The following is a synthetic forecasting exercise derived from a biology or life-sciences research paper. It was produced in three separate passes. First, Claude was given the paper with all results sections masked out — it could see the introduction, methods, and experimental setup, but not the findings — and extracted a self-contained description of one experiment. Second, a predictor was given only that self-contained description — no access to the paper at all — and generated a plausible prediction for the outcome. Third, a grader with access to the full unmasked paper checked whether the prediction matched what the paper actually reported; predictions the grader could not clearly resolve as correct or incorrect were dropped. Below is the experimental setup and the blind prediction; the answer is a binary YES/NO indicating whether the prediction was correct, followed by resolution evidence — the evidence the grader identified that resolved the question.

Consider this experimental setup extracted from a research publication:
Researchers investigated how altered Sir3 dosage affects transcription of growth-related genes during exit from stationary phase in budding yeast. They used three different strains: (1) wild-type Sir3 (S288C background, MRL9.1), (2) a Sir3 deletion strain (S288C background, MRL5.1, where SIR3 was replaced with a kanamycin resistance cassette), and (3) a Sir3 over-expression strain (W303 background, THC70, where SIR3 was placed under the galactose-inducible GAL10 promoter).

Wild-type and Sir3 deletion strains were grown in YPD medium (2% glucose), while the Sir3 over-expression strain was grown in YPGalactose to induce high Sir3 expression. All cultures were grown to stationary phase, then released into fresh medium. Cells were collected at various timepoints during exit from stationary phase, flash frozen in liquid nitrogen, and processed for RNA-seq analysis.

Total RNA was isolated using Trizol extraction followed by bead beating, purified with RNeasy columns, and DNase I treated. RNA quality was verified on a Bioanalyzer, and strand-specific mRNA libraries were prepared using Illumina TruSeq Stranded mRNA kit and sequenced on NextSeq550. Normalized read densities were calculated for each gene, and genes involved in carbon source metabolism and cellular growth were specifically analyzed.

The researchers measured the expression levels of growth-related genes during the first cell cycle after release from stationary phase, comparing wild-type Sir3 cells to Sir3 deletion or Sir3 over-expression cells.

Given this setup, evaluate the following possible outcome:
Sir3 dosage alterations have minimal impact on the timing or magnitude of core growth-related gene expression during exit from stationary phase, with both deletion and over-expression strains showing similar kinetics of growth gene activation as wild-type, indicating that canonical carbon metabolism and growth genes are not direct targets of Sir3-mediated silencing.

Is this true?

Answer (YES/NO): NO